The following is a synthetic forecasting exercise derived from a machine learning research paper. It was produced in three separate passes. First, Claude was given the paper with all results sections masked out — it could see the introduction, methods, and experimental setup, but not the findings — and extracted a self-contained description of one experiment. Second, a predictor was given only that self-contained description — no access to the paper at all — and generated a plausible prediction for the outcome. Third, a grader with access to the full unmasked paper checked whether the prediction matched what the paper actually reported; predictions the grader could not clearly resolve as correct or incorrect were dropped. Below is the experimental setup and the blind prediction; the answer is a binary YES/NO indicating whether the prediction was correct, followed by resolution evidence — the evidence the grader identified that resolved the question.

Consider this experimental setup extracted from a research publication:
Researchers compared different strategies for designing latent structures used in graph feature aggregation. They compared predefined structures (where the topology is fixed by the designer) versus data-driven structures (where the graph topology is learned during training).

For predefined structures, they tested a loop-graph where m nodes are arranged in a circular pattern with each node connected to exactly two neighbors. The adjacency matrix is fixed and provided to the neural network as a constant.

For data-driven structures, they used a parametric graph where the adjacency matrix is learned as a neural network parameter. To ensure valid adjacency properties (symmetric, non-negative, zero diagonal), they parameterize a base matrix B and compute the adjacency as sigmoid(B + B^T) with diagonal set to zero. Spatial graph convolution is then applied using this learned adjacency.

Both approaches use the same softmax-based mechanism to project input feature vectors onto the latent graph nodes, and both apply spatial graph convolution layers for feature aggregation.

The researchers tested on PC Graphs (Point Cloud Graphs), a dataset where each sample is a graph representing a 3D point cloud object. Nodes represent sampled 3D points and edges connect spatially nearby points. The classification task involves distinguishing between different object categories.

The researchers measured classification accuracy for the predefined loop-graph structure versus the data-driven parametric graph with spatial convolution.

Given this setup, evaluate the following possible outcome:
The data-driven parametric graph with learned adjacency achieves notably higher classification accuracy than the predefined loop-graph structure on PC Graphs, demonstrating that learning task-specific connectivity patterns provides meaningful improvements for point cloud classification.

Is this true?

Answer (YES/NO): NO